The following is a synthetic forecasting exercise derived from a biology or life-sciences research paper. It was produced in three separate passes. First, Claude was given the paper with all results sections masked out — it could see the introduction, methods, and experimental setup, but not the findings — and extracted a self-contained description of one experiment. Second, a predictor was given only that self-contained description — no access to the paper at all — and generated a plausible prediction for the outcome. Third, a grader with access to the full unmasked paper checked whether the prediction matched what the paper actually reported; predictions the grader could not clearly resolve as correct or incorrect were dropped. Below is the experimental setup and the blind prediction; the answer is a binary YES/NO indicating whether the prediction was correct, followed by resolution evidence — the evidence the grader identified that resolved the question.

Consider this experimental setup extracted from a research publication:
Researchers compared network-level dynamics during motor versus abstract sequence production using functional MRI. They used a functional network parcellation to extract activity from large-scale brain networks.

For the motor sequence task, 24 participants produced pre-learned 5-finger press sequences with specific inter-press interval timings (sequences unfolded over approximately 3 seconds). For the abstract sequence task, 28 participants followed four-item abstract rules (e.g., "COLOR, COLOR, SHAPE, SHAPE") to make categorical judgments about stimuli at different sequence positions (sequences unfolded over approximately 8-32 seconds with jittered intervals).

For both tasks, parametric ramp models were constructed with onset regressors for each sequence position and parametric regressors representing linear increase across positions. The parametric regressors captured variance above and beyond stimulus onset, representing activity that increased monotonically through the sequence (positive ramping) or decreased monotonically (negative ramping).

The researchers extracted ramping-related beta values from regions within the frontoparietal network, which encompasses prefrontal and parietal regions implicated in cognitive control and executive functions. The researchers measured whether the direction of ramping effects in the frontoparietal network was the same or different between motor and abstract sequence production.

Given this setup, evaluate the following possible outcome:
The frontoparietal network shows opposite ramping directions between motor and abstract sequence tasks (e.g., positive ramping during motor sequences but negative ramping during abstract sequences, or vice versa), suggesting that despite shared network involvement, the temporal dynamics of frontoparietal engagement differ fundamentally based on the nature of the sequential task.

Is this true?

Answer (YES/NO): YES